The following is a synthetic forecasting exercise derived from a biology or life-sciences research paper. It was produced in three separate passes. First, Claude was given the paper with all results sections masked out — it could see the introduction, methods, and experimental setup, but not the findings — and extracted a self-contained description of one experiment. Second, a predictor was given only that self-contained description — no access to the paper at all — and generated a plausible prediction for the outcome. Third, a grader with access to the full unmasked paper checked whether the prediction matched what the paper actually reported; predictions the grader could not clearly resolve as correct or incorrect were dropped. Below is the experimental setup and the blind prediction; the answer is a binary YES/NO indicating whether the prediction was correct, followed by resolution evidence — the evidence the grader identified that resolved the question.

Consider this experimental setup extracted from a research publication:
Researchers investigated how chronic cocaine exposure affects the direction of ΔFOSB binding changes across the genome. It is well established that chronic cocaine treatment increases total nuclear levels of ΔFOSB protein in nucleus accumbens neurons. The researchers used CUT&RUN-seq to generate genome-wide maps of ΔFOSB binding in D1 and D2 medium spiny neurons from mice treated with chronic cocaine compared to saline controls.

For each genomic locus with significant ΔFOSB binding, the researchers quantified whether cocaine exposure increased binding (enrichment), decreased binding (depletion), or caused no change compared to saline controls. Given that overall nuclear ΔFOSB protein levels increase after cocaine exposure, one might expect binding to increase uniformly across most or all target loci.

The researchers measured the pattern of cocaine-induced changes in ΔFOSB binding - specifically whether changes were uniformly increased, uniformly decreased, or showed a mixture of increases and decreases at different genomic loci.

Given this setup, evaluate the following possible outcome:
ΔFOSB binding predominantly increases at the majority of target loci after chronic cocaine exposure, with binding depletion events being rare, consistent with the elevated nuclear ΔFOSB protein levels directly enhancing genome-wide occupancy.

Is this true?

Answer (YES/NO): YES